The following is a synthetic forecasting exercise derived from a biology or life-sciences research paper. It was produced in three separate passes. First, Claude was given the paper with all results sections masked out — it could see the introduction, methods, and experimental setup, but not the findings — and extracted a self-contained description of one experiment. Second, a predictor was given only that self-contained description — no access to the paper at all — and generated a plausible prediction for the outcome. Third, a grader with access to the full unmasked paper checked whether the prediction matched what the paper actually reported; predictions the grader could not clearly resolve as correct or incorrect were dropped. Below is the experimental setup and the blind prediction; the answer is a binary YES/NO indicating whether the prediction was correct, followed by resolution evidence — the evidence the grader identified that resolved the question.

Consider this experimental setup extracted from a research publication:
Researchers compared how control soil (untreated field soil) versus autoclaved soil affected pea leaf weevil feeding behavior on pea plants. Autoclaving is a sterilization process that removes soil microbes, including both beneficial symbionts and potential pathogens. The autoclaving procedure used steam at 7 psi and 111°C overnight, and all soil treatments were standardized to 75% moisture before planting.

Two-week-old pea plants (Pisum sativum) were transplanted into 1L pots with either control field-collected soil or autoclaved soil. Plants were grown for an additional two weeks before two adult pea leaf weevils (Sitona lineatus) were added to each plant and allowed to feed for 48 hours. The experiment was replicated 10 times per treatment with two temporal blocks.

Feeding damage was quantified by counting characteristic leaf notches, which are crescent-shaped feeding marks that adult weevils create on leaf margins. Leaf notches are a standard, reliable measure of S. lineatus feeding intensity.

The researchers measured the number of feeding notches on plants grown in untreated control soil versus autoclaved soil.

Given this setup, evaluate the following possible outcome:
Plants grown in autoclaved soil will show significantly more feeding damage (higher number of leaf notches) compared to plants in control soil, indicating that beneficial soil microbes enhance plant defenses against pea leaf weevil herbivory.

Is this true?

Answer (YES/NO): YES